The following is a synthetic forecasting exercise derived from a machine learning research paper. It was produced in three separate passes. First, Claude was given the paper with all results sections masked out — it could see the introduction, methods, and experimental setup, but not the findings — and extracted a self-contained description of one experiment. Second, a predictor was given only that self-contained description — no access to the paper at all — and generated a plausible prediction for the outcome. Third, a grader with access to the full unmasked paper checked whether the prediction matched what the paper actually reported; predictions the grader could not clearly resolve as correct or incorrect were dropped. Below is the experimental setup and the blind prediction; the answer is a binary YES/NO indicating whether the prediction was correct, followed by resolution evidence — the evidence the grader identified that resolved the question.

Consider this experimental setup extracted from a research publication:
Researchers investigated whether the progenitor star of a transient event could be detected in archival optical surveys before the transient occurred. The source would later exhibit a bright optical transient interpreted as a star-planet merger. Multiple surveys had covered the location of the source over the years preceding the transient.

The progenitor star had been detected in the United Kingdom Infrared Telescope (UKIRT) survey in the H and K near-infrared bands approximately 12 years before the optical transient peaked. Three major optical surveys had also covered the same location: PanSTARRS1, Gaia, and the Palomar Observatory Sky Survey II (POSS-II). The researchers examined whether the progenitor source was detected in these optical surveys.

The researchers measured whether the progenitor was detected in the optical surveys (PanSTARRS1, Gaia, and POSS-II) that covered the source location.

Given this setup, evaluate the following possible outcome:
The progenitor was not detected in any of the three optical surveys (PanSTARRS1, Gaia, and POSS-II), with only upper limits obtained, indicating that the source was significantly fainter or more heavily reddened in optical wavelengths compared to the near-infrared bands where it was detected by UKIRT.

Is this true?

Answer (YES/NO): YES